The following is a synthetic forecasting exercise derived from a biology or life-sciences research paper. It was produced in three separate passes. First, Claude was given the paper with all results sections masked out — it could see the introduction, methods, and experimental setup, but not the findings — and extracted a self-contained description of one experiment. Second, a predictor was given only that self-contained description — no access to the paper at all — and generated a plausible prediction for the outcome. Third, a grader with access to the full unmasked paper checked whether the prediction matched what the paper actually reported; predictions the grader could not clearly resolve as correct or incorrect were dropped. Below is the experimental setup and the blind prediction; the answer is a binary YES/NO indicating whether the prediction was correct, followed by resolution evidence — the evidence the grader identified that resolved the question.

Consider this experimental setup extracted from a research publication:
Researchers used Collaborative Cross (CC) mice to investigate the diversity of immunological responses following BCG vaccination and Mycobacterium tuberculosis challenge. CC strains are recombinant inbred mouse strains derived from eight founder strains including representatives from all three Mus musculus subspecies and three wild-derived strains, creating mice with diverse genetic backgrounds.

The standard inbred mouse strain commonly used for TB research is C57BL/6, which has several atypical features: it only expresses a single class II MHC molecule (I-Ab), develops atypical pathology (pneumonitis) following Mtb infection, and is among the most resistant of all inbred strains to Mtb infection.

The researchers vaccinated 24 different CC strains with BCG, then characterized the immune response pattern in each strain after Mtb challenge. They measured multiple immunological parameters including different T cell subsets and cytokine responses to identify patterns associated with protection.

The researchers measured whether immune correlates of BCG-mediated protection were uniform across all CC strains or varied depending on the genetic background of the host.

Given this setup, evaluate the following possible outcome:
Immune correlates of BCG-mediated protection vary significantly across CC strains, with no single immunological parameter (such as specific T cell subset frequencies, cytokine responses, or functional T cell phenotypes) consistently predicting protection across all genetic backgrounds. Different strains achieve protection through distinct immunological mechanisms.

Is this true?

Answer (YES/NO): YES